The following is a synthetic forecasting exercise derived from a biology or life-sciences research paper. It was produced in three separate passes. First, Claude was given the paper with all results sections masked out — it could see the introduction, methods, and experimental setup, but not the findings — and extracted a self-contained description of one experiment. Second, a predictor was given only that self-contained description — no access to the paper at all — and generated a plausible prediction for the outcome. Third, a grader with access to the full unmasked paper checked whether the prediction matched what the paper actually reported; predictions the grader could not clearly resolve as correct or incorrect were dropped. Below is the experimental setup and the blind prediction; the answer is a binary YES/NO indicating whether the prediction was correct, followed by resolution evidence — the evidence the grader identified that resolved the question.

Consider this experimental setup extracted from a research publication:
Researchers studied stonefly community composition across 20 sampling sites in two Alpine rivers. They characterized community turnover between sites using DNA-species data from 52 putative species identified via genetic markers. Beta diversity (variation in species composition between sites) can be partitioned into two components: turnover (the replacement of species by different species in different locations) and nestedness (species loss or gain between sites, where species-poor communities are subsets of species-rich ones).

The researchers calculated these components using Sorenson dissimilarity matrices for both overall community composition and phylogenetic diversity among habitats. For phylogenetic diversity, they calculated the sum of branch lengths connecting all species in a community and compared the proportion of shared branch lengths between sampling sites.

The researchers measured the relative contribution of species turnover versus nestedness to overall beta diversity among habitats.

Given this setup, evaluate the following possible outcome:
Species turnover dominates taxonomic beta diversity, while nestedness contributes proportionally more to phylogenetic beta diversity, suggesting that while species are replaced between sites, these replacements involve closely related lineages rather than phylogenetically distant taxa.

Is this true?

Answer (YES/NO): NO